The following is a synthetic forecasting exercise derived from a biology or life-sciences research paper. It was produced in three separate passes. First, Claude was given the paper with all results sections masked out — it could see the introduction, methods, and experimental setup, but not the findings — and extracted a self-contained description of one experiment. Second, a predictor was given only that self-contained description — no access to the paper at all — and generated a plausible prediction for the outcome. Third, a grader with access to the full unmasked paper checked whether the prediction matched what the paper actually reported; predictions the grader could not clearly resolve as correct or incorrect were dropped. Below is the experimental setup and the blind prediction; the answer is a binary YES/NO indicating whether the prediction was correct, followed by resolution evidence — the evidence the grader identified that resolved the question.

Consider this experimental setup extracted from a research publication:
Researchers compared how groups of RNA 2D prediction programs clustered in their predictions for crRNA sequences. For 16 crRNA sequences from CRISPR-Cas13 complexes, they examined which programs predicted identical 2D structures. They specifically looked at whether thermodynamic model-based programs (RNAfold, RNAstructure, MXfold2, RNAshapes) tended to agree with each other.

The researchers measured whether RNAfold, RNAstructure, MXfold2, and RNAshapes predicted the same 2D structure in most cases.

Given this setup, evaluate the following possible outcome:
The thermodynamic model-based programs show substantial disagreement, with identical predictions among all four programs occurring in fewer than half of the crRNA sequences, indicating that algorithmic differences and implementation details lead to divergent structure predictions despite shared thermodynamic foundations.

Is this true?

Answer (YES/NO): NO